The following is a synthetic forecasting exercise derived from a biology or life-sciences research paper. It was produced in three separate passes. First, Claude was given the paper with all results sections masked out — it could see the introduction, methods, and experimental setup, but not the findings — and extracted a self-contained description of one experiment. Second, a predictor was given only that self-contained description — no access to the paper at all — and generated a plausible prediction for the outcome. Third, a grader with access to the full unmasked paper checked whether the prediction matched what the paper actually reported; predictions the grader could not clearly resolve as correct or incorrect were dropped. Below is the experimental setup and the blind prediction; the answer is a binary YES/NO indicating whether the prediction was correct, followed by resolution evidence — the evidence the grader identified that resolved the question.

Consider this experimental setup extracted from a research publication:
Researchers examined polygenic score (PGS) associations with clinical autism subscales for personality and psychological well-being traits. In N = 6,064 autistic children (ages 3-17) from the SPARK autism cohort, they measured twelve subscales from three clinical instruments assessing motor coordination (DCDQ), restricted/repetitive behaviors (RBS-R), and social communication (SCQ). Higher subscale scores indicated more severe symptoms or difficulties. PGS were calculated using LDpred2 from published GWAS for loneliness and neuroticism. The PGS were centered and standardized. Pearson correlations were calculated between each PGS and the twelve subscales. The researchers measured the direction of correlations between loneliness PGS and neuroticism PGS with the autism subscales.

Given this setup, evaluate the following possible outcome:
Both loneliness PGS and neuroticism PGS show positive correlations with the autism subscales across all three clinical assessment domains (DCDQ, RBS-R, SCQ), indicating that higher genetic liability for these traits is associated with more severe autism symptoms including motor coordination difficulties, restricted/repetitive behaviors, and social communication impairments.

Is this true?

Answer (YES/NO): NO